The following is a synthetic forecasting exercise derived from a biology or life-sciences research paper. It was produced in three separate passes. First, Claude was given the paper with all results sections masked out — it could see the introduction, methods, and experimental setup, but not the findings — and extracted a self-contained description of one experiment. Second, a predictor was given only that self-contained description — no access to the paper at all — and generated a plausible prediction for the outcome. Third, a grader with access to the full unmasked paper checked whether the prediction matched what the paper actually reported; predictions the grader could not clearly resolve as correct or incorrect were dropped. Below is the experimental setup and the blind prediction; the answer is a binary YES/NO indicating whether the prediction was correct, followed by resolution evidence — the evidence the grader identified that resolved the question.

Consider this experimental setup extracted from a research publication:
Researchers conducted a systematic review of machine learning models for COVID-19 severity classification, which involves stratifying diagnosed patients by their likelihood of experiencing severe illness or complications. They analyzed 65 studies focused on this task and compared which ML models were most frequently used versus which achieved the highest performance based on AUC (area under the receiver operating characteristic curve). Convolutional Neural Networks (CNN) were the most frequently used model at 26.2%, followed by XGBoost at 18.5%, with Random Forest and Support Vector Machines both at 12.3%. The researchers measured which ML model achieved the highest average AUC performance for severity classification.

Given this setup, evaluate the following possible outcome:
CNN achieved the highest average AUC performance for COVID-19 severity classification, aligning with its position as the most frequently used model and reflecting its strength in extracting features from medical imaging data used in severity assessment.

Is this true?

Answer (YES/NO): NO